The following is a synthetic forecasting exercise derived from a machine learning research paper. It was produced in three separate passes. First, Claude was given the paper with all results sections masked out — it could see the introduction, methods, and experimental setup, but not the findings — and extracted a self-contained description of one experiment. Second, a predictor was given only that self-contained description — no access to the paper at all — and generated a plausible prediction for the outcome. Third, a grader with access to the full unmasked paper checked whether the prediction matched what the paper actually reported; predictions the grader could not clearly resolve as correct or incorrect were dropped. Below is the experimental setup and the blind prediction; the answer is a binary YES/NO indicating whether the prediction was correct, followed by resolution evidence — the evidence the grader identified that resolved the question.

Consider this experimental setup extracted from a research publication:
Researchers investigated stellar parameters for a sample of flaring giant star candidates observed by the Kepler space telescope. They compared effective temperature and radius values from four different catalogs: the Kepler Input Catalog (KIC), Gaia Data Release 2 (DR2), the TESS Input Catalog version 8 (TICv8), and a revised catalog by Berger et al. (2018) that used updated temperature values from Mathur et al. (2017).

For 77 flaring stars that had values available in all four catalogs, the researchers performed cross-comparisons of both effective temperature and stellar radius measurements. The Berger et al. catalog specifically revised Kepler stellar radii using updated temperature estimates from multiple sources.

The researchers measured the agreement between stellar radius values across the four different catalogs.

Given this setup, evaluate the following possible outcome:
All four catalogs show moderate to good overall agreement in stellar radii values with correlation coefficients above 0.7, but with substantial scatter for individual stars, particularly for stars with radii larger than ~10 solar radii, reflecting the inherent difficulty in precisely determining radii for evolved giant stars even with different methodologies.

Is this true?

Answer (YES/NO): NO